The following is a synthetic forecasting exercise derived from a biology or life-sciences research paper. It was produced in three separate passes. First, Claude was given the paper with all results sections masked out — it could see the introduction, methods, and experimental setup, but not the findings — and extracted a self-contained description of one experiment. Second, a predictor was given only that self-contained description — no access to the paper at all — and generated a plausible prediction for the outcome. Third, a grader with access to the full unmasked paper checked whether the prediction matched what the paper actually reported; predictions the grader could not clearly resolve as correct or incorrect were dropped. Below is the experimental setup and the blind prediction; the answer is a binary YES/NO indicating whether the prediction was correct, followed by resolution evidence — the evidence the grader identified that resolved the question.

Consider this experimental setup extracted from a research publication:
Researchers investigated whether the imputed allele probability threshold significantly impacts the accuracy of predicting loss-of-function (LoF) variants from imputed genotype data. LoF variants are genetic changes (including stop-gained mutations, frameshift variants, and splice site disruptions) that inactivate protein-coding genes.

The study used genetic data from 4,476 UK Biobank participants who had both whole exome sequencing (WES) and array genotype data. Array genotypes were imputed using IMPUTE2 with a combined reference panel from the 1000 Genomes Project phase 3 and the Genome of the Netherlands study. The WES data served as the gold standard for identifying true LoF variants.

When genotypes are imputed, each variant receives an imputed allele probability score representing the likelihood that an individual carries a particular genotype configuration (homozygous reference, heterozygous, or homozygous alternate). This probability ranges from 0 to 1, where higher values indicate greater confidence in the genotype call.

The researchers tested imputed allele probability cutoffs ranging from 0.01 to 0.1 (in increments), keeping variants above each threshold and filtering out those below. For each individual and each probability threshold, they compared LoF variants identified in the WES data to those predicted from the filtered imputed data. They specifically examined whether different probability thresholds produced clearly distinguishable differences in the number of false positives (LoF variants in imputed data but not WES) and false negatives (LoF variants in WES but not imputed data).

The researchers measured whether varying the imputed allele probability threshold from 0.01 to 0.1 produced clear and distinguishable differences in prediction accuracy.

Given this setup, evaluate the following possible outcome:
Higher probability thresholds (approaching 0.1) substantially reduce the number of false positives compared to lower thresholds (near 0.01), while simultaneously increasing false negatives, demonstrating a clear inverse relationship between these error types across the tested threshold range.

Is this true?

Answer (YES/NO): NO